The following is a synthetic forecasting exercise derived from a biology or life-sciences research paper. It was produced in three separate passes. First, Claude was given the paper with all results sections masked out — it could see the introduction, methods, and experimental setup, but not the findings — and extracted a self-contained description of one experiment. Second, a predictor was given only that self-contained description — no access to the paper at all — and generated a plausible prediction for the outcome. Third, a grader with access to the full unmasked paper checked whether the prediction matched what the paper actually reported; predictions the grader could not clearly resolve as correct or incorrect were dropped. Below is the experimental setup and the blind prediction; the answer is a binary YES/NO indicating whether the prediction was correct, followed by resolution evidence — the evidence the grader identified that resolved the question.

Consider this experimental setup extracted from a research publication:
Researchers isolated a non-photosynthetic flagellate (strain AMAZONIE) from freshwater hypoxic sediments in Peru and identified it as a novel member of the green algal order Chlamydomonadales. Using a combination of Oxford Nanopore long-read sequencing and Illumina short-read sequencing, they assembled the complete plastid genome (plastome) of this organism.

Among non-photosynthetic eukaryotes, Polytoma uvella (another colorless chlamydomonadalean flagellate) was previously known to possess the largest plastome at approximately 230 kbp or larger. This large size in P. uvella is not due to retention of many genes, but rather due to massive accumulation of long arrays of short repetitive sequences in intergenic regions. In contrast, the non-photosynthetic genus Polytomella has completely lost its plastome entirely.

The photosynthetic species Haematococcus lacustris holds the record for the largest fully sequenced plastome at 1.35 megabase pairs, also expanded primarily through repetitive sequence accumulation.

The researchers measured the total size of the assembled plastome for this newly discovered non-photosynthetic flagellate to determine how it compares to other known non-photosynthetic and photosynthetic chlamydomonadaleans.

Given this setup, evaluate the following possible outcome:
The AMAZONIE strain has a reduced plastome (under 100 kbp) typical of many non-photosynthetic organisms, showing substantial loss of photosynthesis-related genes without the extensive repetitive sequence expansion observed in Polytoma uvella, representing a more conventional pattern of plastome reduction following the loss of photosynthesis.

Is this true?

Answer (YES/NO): NO